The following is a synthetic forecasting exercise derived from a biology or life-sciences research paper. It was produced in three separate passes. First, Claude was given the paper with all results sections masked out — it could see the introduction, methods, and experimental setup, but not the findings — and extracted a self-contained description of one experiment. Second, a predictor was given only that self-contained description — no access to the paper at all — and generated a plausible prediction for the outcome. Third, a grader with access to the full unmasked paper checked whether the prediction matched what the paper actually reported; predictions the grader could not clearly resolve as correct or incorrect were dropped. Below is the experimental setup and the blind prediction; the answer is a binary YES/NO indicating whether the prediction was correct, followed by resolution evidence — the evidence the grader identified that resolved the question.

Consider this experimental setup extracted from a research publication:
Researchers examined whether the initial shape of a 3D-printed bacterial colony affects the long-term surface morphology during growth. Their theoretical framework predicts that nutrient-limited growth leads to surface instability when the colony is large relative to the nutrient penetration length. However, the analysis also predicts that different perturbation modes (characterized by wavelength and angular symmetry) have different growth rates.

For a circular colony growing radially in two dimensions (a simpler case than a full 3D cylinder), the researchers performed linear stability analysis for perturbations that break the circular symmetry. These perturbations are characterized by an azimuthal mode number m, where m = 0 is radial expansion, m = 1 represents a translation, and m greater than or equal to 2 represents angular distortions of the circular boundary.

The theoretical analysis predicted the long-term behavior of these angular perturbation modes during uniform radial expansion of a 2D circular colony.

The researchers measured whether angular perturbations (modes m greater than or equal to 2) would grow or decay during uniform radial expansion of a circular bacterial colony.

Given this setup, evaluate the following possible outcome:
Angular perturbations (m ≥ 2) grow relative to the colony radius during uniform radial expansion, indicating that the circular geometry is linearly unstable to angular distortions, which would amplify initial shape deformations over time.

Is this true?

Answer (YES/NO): NO